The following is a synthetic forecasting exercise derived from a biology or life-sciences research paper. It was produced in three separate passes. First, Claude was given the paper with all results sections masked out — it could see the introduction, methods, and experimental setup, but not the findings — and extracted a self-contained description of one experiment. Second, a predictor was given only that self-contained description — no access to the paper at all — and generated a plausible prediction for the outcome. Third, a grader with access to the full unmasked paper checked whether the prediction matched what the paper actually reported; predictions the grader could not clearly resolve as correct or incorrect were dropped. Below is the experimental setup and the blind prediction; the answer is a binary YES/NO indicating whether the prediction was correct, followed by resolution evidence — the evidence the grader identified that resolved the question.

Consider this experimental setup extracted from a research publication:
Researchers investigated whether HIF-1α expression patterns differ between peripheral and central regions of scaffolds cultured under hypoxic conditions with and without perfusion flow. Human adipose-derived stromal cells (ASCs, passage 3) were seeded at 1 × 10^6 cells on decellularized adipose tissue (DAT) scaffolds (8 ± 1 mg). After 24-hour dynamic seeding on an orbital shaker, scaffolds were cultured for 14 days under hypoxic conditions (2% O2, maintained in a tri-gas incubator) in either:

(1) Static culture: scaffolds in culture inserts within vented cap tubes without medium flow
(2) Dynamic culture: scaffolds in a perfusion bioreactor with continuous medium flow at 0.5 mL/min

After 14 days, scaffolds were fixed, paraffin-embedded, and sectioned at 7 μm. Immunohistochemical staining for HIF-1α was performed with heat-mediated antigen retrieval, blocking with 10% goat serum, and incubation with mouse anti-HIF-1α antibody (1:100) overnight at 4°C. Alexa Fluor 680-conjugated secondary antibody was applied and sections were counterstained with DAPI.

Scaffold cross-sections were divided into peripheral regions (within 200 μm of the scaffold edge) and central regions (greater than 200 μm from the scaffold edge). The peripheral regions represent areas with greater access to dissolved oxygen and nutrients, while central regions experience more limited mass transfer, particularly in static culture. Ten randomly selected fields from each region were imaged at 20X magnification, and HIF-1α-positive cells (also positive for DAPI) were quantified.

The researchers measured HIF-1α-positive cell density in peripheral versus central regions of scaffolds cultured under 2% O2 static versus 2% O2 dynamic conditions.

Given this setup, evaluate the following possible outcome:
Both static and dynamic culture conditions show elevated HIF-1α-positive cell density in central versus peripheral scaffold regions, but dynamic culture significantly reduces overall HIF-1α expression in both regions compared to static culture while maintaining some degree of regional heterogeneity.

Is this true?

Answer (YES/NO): NO